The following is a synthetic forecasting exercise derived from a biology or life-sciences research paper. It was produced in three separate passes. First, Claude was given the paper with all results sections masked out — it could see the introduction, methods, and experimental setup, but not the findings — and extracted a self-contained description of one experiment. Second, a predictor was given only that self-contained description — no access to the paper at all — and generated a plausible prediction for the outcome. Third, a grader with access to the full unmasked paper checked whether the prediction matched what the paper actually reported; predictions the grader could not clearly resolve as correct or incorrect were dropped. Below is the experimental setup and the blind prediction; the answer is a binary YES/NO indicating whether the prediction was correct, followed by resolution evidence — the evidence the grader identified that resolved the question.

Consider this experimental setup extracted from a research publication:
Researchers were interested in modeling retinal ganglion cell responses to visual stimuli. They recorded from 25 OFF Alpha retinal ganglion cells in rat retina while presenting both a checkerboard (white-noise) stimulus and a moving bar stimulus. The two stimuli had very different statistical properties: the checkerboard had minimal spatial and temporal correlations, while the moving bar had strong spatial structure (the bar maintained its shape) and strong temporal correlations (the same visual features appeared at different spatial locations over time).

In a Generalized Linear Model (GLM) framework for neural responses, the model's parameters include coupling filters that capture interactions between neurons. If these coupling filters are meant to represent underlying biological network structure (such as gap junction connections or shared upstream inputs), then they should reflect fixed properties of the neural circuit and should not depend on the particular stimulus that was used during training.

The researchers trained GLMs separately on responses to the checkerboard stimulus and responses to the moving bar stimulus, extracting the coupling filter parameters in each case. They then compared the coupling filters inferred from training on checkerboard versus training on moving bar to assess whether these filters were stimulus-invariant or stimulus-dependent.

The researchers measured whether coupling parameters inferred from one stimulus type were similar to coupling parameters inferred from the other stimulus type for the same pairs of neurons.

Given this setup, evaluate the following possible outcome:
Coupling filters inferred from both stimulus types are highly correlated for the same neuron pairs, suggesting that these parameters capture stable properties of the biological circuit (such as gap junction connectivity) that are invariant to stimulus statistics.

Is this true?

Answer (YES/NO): NO